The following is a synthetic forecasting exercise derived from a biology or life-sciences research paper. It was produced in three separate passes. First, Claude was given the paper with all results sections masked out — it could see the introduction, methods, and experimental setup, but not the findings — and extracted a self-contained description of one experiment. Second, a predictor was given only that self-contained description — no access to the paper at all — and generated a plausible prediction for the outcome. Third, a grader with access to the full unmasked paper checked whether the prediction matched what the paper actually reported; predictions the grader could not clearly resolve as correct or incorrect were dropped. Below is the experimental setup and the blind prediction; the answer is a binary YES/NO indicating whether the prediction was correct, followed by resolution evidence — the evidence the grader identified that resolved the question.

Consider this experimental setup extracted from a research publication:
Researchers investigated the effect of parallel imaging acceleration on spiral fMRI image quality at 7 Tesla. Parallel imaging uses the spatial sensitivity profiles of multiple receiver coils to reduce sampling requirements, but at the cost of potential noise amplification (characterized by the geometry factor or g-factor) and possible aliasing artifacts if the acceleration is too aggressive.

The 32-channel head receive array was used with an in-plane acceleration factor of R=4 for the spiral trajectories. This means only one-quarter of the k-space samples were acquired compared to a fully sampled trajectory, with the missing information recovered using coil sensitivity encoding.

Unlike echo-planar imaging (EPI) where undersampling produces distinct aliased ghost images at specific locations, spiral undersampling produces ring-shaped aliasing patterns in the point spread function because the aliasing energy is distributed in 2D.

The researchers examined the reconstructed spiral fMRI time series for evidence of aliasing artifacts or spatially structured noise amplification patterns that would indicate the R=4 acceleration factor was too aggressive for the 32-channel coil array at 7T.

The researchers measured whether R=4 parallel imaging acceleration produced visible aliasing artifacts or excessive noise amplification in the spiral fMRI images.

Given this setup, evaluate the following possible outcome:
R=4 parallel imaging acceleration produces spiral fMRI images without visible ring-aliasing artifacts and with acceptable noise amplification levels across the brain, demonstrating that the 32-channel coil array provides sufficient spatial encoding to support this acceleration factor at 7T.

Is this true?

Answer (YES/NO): YES